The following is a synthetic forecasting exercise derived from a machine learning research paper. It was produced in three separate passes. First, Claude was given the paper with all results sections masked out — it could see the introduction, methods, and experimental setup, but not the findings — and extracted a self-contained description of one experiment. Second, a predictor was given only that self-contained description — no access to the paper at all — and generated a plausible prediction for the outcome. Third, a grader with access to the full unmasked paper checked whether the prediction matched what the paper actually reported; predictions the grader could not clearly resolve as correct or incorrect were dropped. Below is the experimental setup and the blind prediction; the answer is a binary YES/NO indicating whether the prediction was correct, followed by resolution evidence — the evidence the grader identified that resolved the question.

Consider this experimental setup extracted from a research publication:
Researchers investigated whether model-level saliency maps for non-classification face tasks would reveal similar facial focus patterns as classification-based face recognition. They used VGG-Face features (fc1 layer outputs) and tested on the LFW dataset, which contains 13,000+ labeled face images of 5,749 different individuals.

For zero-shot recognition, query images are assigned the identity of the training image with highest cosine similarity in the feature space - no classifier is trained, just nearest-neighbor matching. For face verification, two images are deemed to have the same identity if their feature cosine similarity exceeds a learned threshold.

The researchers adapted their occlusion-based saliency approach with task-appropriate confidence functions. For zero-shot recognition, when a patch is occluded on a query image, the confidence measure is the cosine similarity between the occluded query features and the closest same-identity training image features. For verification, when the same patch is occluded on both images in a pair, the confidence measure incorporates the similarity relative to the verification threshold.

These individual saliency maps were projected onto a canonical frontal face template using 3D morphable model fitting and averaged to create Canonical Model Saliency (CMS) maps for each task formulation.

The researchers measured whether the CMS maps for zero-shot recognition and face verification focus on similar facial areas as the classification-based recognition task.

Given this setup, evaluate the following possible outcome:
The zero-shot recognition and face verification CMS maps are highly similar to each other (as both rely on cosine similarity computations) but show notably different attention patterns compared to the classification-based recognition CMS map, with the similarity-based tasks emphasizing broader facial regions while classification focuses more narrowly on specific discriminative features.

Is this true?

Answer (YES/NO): NO